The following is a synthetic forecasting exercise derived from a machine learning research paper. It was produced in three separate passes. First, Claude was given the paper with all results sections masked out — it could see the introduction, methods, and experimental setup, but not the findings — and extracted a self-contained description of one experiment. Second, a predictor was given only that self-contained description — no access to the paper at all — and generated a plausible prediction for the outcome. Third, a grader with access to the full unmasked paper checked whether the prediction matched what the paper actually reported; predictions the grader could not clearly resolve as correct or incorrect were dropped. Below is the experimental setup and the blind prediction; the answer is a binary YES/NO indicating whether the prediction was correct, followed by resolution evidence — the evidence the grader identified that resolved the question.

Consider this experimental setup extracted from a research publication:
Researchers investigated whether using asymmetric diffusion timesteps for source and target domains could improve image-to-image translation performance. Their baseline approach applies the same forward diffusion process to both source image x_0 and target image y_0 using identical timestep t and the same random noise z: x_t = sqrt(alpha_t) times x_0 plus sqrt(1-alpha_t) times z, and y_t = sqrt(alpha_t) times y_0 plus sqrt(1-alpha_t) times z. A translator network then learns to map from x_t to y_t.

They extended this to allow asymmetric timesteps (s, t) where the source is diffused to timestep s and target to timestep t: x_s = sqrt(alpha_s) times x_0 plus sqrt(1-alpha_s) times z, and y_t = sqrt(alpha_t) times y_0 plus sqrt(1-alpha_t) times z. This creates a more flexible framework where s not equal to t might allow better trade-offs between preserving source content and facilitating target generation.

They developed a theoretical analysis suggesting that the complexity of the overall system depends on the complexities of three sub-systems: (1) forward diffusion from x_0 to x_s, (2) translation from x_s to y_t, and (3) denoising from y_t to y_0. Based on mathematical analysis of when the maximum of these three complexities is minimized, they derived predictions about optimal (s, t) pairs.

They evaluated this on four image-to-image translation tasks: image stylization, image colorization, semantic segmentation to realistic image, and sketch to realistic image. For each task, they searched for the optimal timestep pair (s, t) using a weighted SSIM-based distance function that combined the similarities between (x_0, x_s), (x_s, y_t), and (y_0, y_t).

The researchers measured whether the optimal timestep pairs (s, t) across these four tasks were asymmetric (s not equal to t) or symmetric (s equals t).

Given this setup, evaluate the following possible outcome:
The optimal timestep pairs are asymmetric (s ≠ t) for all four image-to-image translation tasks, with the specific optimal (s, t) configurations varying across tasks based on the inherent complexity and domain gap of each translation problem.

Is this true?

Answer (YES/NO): NO